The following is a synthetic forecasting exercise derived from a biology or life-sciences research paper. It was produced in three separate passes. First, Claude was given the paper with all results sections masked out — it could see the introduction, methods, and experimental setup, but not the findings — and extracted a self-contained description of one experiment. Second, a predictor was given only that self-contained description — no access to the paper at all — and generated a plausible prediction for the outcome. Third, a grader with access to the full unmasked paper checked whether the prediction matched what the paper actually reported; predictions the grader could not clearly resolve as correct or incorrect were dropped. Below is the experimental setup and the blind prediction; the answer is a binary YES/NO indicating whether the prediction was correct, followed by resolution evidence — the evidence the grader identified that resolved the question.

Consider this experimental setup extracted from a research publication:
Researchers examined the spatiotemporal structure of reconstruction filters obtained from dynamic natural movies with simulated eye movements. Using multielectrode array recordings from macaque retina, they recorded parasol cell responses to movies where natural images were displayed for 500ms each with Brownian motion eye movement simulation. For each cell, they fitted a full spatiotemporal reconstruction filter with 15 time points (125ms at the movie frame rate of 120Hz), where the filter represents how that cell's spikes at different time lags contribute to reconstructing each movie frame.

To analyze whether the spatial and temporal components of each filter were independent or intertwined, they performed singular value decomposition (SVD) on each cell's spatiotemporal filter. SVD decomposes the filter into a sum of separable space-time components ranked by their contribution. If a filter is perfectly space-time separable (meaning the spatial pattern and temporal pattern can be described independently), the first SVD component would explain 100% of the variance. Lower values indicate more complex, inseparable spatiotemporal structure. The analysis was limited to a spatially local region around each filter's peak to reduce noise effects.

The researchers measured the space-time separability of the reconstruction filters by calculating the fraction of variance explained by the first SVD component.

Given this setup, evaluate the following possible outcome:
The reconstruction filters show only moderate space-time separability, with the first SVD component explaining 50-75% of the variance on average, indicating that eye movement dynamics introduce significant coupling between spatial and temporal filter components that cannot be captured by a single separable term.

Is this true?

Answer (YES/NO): NO